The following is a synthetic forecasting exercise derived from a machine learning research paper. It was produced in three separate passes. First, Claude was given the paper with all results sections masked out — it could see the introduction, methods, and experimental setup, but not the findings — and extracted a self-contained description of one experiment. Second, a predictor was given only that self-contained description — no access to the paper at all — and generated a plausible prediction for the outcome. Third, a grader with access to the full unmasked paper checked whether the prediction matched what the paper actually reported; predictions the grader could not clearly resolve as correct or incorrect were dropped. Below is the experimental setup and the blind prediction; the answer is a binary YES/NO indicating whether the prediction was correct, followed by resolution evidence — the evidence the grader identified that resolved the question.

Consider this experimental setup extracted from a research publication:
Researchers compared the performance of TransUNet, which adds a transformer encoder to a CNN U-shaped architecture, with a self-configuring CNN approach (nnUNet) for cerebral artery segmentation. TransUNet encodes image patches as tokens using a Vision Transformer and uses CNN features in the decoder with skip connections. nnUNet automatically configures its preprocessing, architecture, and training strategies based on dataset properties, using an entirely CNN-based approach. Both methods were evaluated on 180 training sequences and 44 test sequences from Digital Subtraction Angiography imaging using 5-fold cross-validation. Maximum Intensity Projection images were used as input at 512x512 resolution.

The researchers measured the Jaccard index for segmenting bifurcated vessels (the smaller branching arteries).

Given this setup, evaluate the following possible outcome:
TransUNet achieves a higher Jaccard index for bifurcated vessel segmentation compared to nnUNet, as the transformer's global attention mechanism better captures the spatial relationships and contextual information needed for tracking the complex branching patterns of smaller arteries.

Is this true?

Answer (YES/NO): NO